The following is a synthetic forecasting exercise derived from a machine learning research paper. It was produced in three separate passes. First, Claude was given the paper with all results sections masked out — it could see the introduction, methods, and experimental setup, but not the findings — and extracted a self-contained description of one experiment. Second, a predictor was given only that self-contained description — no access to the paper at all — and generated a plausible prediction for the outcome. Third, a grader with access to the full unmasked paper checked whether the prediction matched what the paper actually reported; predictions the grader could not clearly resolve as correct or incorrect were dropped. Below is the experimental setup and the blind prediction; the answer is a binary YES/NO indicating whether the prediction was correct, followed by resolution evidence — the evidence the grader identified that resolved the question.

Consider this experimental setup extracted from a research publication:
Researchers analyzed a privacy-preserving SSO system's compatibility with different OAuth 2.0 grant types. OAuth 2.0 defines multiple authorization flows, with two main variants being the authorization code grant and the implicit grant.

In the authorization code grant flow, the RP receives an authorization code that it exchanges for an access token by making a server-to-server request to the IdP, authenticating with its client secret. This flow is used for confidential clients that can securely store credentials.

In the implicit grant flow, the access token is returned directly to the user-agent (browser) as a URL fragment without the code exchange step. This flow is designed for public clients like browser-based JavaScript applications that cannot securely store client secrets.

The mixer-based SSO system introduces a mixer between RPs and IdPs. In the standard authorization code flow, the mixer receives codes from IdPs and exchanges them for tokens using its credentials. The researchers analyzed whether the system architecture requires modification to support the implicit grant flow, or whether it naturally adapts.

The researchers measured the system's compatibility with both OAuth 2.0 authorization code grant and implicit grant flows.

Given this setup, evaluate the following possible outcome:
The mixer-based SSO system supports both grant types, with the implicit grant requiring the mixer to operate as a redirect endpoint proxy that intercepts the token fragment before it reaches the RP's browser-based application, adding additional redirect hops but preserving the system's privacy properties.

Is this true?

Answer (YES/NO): NO